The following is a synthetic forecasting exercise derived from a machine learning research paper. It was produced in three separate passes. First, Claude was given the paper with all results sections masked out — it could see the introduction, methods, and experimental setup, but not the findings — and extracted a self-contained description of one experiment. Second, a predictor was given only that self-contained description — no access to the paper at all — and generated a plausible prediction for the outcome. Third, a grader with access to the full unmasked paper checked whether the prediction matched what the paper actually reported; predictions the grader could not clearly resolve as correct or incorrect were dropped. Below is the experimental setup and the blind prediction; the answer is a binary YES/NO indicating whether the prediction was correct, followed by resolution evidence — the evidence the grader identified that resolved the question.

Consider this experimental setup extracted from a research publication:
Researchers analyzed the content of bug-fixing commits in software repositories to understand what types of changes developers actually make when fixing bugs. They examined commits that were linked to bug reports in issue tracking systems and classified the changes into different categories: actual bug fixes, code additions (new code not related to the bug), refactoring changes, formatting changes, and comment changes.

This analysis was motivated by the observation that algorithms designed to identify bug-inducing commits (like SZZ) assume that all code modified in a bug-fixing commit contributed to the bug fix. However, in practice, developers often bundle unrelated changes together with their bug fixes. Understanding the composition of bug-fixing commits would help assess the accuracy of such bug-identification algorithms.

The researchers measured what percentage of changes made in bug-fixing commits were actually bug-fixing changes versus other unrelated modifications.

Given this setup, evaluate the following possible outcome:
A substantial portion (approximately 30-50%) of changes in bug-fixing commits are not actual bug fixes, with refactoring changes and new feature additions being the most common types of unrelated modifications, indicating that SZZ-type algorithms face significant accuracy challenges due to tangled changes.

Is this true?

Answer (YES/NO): NO